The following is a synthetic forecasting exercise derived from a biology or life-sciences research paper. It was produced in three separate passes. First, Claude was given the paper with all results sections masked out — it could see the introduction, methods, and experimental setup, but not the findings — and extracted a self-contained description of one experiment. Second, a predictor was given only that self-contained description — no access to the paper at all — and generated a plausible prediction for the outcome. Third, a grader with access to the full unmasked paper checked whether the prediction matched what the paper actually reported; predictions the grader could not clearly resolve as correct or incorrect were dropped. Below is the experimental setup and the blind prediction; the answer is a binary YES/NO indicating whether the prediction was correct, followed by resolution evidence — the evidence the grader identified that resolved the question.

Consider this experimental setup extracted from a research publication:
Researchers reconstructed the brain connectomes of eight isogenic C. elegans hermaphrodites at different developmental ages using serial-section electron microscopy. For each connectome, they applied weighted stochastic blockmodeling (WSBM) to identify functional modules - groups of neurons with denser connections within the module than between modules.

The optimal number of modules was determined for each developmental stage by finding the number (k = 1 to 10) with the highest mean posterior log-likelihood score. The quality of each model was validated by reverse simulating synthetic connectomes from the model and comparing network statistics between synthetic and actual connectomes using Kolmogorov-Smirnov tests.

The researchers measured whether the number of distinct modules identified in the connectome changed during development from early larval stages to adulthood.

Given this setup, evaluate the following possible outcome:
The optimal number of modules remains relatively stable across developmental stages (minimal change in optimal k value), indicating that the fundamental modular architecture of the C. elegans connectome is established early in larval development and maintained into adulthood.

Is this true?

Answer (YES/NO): NO